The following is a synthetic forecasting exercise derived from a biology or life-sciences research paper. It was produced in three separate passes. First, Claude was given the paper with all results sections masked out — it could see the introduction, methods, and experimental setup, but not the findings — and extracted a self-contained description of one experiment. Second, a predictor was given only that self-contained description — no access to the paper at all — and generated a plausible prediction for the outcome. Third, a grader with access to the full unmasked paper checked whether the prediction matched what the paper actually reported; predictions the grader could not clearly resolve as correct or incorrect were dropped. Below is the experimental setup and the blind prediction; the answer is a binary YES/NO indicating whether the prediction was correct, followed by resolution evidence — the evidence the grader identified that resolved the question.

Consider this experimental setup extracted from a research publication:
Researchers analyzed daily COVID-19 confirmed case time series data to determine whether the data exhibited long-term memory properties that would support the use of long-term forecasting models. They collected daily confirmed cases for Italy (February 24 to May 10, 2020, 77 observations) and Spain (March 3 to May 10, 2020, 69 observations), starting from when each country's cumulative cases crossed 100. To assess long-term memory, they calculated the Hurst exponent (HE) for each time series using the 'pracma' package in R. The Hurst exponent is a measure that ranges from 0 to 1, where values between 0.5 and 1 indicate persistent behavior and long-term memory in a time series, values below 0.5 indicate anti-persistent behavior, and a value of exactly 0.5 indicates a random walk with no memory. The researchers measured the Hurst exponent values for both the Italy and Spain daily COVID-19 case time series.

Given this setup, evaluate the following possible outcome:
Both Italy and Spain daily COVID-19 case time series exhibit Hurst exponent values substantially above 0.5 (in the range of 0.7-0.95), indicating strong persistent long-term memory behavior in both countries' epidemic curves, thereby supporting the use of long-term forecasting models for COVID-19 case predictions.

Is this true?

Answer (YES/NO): YES